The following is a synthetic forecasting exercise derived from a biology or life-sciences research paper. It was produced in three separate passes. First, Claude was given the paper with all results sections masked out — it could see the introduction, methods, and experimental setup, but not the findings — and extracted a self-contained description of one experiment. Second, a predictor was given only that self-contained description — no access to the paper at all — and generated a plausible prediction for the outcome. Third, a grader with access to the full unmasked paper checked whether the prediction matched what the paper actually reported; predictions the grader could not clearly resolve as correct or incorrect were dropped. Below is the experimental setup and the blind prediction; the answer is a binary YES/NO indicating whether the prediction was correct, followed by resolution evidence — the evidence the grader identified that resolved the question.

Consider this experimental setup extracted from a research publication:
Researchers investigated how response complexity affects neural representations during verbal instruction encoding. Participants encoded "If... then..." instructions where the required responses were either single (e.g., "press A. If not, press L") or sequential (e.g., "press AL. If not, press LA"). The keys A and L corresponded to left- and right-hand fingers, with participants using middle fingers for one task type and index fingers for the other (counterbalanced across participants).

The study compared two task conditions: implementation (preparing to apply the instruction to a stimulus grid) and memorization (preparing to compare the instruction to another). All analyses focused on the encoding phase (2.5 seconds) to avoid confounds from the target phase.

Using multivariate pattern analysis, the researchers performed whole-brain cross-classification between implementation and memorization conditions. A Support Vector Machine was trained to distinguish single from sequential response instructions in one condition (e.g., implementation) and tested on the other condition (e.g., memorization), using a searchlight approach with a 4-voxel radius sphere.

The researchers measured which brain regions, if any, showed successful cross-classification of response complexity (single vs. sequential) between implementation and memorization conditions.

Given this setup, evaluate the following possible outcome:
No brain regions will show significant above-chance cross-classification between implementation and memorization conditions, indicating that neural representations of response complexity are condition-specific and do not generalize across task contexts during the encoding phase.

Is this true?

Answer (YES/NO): NO